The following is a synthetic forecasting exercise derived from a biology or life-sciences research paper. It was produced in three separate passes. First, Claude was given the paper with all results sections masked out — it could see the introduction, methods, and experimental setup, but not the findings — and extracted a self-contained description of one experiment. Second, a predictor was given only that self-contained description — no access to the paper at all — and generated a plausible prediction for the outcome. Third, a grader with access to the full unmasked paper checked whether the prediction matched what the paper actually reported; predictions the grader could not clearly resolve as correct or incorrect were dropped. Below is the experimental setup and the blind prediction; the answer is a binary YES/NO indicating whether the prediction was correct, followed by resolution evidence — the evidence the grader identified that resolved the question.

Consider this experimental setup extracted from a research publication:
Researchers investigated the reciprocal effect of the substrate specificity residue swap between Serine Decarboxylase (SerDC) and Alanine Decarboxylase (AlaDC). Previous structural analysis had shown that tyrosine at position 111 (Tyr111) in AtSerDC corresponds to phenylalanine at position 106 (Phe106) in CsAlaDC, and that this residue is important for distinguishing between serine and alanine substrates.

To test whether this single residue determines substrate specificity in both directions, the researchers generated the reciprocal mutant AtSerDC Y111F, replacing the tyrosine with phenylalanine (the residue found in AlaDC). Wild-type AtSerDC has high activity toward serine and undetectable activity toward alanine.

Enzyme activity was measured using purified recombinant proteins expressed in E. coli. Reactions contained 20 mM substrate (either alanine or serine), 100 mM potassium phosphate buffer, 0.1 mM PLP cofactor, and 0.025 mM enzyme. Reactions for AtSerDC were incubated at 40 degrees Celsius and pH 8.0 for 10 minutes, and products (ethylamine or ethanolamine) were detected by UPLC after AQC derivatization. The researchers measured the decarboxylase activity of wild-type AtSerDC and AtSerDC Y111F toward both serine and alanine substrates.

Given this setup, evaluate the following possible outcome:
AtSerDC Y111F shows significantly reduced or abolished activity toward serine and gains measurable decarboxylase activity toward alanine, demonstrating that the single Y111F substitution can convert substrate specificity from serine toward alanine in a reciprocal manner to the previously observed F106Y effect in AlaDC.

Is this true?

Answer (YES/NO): YES